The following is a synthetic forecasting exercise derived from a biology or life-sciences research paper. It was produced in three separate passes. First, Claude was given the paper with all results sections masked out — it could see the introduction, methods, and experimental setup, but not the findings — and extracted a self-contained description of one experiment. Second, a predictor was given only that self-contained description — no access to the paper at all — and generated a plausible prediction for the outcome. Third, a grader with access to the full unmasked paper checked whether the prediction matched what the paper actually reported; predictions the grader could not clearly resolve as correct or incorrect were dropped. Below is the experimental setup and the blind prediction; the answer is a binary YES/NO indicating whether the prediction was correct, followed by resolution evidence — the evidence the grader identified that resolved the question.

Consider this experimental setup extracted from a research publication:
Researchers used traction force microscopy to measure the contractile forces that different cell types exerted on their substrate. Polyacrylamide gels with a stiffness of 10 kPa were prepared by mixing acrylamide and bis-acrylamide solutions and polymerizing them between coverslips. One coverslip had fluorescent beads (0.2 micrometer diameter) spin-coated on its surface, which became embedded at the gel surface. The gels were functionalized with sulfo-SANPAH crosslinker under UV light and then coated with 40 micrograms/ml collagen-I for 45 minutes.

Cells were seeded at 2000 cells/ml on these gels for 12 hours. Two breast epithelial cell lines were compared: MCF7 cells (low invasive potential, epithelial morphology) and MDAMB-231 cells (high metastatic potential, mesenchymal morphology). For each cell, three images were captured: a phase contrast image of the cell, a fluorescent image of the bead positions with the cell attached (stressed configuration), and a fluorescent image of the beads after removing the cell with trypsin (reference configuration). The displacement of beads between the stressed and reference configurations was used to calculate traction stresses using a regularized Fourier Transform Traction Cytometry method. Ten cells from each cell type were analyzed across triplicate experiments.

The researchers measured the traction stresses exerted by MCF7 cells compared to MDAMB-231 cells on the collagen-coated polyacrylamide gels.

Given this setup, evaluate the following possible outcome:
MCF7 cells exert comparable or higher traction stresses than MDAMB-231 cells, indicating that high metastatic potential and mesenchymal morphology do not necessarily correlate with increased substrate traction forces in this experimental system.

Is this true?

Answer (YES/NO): NO